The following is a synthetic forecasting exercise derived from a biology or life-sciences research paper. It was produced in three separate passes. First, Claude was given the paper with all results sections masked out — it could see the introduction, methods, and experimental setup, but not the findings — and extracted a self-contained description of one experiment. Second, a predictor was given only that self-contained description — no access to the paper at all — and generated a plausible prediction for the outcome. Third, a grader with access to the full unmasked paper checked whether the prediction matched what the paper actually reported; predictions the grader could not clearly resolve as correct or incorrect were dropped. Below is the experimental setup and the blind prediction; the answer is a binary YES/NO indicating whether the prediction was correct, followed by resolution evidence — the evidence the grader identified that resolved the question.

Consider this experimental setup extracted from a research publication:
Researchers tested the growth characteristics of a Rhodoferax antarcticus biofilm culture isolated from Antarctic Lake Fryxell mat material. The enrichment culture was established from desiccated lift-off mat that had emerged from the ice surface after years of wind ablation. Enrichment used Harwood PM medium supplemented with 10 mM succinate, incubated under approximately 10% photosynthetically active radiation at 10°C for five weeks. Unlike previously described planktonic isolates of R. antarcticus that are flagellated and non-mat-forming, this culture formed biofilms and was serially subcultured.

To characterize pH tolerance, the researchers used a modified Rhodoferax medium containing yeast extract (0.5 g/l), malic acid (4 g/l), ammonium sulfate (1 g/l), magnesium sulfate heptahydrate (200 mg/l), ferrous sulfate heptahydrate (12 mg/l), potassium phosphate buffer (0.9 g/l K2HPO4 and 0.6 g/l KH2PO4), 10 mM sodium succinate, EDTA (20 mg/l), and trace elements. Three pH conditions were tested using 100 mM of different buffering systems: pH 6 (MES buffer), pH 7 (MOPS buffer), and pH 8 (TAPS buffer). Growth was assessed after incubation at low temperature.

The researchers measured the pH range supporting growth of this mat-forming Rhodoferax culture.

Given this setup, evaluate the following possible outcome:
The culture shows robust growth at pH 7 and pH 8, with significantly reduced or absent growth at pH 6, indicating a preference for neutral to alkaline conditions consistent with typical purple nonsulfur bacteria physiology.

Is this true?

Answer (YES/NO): NO